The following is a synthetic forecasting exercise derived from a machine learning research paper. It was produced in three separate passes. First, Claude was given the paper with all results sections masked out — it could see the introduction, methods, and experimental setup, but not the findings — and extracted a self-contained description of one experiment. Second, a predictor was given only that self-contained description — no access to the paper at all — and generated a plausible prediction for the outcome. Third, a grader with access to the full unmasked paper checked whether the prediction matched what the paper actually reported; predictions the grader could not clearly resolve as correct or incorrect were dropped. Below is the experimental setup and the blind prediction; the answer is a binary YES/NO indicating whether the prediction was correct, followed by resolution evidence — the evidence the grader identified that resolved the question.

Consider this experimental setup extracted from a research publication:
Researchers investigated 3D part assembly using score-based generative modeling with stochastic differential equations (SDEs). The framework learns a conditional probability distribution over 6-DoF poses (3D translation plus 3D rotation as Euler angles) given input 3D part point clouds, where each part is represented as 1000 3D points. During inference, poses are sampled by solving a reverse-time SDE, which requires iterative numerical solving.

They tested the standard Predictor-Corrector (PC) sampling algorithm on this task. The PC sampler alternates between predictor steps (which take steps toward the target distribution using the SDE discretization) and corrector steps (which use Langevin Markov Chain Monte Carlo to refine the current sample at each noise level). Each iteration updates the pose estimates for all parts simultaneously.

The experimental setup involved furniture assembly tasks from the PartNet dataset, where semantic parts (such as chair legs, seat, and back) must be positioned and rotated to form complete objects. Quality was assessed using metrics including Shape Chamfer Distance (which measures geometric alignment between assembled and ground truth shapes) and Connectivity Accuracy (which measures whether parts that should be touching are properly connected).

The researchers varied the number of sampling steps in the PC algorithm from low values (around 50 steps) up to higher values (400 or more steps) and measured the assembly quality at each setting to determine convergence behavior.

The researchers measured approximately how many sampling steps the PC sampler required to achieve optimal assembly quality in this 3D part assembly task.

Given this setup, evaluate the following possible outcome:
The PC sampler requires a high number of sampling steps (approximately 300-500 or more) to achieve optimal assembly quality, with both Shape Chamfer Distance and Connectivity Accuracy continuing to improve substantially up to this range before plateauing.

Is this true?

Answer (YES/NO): YES